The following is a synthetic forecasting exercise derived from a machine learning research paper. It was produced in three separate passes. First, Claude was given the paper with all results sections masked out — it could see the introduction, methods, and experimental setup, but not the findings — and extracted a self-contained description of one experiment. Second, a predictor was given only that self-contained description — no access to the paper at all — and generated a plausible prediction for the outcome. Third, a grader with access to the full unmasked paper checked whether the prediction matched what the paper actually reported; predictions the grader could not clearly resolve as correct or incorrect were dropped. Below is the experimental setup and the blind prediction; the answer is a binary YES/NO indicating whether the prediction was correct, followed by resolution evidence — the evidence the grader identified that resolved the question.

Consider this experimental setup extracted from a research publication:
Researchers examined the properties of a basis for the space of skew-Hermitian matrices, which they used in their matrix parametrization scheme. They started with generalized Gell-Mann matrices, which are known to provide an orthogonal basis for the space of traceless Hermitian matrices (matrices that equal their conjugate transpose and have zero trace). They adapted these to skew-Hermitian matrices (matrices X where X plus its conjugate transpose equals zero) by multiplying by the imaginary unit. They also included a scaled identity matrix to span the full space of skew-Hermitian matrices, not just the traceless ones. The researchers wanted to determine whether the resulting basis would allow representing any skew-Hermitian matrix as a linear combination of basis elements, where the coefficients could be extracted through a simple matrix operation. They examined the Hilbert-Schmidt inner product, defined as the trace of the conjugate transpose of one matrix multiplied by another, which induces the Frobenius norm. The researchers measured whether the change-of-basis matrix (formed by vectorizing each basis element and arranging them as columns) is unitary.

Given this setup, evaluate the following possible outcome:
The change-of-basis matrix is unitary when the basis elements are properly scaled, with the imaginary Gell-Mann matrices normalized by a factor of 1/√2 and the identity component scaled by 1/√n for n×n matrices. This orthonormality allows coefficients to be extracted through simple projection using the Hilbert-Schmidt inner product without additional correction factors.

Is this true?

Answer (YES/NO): NO